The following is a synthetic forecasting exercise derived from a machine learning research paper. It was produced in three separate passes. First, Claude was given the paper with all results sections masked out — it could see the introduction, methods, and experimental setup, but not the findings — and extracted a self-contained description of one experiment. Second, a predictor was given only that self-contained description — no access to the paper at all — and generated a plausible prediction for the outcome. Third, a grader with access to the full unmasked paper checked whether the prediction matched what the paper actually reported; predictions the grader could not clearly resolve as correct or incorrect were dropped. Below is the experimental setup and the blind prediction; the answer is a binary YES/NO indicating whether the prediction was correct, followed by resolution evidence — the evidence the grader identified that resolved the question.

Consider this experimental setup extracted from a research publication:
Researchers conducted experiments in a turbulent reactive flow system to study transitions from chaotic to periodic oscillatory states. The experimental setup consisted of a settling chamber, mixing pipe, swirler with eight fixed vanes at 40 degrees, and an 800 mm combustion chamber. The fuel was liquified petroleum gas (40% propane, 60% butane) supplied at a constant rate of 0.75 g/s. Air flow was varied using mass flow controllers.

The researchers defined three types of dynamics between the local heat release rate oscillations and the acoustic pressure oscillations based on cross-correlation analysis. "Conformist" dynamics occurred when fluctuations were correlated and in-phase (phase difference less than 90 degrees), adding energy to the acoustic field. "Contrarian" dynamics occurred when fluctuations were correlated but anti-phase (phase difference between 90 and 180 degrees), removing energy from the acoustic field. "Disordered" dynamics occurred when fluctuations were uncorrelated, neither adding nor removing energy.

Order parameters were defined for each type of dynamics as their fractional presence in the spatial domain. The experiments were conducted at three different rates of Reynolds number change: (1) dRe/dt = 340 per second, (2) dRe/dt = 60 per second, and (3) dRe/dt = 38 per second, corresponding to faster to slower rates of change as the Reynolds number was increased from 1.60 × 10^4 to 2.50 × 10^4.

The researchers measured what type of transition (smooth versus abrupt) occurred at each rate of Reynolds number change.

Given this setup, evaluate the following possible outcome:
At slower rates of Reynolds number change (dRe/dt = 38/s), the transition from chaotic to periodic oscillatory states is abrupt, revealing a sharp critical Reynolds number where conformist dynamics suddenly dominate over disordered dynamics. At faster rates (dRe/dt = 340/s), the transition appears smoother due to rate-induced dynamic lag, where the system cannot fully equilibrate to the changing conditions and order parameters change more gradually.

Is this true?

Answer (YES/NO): YES